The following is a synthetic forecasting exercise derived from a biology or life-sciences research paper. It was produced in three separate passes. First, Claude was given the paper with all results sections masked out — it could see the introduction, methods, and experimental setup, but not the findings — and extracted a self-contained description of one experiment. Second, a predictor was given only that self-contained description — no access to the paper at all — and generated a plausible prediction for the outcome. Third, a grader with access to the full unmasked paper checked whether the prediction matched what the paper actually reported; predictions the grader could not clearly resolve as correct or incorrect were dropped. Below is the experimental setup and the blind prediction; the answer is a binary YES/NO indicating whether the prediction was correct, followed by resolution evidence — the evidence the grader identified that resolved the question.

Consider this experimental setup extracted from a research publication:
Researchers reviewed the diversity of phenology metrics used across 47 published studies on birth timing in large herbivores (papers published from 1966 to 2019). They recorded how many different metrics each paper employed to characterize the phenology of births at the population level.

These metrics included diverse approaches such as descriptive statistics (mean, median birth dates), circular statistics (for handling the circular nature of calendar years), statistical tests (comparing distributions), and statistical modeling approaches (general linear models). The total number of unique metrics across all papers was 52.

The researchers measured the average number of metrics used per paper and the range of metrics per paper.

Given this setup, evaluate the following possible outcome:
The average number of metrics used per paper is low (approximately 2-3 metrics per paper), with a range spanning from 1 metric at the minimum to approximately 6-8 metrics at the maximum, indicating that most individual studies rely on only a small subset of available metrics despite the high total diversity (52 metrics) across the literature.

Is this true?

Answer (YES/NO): NO